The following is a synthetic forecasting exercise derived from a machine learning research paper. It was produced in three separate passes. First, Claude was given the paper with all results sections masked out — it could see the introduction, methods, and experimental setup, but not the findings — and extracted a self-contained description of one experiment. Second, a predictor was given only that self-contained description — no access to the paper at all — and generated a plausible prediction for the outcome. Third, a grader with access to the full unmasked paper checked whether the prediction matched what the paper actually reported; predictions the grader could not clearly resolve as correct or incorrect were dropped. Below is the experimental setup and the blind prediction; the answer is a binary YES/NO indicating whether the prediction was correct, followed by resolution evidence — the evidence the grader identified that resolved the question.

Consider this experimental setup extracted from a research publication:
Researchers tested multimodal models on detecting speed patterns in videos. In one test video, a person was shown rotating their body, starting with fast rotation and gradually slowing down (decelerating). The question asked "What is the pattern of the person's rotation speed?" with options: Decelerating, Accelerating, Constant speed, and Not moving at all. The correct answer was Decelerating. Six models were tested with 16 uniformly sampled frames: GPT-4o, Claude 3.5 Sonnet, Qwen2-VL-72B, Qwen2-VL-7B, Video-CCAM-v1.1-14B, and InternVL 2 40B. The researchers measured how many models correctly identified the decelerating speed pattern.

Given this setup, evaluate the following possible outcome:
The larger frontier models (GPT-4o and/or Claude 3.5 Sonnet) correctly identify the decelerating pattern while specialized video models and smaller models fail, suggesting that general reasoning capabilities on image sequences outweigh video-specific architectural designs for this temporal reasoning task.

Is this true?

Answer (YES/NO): NO